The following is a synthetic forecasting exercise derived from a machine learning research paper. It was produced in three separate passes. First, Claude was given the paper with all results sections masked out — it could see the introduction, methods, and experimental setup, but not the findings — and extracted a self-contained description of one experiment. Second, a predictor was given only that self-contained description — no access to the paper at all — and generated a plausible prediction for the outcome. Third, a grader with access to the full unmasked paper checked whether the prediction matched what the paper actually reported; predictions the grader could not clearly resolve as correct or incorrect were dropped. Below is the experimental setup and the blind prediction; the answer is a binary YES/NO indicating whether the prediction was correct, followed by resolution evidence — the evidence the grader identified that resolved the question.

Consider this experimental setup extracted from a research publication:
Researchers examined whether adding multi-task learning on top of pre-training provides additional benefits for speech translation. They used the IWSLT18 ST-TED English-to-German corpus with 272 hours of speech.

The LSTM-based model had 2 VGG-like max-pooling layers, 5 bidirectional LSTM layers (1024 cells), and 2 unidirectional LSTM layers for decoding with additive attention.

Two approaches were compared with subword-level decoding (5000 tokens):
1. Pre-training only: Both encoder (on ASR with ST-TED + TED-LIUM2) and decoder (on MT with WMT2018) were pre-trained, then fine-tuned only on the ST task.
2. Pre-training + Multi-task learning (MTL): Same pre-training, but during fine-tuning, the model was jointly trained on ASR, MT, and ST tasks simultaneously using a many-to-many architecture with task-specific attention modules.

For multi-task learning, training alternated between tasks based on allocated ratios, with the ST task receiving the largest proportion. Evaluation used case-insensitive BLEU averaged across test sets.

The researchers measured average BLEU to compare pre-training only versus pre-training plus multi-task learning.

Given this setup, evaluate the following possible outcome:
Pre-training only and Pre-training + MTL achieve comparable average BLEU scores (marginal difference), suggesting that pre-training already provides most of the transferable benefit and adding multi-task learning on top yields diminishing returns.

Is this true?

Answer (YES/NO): YES